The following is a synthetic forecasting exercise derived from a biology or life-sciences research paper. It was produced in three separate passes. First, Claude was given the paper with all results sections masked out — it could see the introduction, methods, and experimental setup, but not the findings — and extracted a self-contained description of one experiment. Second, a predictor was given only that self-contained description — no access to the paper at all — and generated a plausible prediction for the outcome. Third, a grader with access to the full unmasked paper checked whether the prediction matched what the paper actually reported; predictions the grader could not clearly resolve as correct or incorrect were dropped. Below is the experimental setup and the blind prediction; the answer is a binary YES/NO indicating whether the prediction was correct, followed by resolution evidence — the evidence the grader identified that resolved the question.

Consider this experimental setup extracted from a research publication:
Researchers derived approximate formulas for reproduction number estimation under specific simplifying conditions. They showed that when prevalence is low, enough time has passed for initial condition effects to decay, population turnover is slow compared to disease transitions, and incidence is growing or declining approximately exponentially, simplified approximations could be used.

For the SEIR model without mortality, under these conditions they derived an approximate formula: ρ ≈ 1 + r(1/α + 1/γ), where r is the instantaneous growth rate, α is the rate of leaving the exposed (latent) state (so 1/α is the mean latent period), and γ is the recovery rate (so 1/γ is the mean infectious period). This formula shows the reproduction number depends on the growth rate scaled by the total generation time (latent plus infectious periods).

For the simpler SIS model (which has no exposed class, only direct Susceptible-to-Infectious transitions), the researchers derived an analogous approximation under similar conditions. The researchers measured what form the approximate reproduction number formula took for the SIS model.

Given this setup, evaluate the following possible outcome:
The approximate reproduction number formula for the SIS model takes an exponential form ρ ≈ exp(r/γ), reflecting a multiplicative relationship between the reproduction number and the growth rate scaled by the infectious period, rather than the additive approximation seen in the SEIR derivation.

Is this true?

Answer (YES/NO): NO